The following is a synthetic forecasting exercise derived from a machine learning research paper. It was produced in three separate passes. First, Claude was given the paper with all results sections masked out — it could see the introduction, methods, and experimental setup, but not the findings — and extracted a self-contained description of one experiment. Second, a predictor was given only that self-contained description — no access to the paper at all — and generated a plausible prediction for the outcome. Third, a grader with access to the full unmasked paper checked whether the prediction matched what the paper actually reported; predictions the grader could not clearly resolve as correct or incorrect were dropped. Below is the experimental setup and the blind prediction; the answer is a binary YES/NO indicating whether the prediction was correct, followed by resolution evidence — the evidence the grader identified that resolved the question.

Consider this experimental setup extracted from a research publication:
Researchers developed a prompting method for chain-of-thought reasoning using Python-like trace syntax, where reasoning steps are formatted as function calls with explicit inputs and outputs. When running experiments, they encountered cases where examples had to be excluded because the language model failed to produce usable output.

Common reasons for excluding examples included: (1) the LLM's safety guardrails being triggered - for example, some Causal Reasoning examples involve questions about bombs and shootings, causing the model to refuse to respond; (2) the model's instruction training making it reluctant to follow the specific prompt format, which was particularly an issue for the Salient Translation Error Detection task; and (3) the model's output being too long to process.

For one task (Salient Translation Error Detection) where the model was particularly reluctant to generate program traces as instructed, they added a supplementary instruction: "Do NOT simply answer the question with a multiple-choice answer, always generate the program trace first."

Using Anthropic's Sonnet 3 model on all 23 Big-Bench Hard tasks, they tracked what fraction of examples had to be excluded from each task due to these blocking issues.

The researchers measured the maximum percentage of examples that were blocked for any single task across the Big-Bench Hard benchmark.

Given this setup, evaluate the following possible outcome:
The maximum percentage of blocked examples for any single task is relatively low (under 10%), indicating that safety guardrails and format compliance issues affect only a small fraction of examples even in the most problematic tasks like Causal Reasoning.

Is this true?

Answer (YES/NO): NO